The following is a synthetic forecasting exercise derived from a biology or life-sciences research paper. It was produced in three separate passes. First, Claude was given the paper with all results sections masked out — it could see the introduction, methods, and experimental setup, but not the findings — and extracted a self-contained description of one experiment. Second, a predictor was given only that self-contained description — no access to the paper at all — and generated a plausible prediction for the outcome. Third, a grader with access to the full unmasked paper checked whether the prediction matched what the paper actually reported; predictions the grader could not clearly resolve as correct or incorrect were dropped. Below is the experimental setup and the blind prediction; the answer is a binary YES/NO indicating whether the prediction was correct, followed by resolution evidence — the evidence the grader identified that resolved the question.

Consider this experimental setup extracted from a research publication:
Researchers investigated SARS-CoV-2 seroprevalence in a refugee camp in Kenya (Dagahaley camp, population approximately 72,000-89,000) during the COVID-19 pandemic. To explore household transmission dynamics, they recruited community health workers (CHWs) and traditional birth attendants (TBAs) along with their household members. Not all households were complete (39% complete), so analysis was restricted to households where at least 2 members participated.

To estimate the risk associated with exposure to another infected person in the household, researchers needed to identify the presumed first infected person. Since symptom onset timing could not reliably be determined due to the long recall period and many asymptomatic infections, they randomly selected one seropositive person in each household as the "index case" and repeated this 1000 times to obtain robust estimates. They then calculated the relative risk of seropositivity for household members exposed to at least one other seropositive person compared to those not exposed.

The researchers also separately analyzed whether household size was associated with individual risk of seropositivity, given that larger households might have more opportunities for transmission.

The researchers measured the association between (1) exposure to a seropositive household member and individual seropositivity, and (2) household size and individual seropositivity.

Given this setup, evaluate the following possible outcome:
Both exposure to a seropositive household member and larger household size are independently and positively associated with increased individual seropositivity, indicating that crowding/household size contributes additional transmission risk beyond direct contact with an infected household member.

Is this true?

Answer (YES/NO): NO